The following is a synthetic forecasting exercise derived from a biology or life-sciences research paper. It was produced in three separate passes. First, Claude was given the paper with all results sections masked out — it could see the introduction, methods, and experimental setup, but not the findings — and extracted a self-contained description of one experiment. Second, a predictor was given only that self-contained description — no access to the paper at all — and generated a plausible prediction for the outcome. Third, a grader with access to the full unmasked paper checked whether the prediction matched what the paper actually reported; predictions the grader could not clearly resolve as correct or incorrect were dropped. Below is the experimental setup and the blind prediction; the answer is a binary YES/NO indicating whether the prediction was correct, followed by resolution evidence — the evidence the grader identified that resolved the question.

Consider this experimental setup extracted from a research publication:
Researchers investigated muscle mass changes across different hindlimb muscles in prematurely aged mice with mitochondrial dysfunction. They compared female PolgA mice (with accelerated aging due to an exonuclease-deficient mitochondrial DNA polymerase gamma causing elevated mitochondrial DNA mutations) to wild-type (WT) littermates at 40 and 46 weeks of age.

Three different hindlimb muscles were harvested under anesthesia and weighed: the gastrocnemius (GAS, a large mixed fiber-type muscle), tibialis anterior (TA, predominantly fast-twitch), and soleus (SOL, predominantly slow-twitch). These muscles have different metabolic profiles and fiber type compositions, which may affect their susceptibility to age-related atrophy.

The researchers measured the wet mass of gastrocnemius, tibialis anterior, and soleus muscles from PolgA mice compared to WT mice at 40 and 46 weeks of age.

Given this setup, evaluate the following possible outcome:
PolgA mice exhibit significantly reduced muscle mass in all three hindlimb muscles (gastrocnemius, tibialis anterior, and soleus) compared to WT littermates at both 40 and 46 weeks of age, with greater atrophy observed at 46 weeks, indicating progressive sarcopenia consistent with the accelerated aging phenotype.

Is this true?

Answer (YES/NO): NO